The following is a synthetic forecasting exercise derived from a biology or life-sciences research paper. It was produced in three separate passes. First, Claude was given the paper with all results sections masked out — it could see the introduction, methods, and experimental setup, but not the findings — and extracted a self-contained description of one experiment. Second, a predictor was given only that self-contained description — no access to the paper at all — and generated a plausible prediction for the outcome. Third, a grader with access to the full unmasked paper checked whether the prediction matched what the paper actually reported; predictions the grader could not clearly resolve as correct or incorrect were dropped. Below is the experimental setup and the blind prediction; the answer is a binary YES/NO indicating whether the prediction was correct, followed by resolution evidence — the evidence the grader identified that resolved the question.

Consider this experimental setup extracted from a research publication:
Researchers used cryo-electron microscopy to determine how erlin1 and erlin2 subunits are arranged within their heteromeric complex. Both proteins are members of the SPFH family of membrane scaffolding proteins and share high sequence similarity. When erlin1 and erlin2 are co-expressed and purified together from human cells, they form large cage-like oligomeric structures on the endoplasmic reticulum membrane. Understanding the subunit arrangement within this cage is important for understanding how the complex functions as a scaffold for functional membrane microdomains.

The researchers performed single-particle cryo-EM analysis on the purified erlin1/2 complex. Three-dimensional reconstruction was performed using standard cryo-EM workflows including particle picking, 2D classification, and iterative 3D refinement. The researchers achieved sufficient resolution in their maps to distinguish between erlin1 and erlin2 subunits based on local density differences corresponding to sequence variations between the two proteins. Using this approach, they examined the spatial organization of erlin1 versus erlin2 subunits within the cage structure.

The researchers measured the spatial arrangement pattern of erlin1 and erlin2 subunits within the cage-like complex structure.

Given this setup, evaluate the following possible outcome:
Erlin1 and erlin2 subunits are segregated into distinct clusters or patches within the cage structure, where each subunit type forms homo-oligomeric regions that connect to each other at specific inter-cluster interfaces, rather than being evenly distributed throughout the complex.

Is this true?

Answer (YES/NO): NO